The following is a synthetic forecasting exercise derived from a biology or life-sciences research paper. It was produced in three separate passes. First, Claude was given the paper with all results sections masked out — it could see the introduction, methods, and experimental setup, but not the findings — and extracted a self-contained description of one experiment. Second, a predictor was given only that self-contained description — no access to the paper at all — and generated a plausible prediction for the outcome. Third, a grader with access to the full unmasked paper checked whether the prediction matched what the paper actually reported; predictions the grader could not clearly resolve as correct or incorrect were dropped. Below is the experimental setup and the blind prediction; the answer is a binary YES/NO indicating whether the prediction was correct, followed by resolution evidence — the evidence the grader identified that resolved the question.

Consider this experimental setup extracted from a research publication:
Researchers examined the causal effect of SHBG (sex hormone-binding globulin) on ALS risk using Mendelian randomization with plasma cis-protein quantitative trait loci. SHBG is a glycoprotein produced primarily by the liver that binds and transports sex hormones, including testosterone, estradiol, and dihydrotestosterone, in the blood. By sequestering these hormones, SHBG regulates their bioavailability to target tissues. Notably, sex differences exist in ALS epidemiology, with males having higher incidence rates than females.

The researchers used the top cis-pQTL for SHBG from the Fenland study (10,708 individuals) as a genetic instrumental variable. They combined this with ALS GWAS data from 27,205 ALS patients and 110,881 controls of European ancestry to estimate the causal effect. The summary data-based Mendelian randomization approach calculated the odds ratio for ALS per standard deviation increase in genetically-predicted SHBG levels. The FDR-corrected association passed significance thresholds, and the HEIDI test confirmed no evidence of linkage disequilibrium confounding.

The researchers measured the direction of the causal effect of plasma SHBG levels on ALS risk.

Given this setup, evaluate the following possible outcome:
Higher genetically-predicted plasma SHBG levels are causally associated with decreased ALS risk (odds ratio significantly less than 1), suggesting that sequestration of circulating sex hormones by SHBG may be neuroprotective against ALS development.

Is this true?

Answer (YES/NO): NO